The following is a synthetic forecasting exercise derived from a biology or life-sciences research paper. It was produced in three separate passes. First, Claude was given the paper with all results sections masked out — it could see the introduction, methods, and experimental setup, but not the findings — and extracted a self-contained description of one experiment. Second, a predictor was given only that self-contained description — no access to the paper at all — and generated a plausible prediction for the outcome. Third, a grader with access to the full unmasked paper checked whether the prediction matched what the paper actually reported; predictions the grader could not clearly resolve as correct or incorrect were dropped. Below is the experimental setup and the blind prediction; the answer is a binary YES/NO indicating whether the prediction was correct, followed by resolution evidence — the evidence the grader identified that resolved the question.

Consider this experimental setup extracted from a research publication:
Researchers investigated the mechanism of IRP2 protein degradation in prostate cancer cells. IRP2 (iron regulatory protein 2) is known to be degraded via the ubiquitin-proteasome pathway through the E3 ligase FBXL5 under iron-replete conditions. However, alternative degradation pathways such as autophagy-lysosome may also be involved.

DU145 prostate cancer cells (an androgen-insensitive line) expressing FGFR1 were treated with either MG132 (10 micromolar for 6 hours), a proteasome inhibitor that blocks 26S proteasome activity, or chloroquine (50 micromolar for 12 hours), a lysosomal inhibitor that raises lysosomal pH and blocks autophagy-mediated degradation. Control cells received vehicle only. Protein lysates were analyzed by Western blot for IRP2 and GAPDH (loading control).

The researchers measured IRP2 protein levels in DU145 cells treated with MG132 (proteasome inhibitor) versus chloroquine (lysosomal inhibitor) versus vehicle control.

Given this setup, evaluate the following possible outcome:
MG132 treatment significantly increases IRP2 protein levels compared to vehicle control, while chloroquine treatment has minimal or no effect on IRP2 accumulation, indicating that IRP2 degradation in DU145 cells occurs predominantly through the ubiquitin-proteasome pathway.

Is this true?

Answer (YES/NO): YES